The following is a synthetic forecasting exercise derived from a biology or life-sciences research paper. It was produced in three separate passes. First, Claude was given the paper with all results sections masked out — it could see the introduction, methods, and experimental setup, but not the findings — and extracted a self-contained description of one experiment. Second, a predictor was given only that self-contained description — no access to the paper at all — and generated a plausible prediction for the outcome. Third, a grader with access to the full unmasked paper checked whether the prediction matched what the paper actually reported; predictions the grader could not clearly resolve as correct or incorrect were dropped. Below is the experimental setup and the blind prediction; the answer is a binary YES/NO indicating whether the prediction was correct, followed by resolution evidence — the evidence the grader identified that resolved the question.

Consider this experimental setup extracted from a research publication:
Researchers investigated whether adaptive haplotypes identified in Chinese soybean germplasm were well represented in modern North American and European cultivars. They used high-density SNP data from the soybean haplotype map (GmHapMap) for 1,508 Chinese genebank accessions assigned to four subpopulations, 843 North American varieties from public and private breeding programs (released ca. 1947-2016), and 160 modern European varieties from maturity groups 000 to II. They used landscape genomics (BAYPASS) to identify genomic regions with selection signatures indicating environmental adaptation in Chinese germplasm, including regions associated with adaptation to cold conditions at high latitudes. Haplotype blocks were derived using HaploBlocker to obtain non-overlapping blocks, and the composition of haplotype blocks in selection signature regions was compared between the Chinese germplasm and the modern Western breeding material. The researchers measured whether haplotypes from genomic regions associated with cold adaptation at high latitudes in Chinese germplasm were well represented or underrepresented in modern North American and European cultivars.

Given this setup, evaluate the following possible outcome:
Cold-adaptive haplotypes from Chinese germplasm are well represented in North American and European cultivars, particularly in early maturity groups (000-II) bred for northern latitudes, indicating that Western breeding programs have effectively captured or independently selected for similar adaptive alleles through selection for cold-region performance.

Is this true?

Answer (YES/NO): NO